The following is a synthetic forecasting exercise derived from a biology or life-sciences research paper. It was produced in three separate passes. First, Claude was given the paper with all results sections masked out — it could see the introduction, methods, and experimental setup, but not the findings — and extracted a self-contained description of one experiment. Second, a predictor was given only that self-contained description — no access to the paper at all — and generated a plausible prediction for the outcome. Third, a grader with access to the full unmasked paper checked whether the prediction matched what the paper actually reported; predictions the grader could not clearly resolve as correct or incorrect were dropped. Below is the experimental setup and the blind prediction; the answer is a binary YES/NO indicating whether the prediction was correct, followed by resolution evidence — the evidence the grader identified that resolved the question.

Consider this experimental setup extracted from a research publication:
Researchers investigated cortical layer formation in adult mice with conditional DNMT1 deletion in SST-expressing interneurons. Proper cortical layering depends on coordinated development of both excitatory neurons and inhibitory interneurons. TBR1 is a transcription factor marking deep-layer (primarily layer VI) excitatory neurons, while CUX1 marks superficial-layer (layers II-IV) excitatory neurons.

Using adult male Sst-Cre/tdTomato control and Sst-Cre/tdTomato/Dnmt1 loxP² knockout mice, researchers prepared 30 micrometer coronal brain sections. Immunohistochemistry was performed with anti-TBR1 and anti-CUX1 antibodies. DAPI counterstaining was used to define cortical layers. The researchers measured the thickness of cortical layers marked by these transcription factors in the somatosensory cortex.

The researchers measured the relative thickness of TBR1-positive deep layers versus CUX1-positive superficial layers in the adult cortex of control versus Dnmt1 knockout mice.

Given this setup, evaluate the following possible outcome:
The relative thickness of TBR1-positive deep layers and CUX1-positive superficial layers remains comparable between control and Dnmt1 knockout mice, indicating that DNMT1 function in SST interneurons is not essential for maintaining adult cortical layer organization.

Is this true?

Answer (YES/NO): NO